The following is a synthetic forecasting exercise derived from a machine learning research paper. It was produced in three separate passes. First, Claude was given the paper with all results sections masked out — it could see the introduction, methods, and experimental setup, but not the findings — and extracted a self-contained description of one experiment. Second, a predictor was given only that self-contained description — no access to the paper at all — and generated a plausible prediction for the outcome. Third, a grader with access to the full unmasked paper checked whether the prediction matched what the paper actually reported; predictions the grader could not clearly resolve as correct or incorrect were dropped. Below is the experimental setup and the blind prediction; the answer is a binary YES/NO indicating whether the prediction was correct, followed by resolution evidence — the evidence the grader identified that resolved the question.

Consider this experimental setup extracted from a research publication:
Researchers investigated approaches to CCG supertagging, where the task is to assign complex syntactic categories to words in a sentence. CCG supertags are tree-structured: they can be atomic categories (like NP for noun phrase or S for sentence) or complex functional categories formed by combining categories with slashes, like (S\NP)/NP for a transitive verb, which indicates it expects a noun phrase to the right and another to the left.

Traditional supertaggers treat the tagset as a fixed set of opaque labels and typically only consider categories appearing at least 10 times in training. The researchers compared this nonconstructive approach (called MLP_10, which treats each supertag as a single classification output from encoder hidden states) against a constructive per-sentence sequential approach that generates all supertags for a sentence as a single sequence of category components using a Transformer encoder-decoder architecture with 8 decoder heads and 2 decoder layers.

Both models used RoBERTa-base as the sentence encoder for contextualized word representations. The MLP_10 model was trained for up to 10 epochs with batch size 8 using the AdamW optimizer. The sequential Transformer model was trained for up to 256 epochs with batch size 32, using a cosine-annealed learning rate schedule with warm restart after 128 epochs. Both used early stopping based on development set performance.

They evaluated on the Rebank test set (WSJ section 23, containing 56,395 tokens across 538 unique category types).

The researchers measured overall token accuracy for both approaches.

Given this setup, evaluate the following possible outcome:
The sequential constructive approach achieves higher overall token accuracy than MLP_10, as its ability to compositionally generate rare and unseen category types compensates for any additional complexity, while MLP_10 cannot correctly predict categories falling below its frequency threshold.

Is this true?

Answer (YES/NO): NO